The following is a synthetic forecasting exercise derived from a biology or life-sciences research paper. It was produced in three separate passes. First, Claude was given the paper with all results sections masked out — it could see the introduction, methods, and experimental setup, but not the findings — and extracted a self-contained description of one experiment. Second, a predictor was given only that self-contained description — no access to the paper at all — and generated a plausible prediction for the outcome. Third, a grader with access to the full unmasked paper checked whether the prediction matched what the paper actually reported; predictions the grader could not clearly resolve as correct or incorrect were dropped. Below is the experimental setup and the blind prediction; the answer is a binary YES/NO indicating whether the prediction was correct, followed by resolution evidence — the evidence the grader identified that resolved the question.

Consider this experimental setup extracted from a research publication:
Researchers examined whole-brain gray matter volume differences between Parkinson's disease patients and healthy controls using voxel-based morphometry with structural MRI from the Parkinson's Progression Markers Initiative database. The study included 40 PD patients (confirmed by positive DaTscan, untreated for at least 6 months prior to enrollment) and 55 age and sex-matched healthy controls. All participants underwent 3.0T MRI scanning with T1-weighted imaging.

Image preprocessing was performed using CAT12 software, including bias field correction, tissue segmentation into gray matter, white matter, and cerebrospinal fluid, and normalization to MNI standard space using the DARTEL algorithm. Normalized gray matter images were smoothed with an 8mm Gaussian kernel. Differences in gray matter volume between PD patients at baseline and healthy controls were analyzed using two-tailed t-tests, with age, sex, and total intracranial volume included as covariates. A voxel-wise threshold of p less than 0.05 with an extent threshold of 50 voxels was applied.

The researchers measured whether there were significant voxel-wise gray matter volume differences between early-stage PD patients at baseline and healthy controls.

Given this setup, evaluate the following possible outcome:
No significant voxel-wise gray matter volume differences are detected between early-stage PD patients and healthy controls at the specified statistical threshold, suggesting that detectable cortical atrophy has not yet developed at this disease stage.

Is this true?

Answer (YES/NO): NO